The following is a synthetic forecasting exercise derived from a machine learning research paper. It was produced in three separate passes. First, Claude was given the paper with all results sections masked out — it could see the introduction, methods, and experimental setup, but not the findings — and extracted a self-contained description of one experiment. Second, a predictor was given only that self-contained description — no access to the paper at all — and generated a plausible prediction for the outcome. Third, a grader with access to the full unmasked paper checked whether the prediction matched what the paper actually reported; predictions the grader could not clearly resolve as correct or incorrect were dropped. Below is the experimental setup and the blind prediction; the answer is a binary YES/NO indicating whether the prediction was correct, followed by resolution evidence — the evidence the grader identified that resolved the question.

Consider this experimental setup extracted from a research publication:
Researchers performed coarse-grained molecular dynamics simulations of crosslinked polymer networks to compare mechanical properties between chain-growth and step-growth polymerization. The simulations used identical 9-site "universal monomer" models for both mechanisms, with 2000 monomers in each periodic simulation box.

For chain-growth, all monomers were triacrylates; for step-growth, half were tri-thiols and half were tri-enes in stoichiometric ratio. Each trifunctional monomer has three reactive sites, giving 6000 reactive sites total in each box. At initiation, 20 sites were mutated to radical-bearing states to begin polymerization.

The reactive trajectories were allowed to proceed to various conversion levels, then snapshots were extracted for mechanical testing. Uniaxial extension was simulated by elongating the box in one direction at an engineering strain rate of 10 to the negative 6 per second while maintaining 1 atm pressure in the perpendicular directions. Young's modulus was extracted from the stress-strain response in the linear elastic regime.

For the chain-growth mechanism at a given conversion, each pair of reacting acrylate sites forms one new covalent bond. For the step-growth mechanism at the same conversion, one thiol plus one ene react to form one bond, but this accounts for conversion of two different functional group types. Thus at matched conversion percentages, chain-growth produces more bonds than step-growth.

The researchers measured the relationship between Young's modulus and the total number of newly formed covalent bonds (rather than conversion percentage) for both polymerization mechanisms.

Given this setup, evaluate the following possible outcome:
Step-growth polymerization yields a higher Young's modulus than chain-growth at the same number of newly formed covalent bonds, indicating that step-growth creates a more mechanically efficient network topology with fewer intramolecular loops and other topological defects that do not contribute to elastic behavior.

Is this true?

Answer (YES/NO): NO